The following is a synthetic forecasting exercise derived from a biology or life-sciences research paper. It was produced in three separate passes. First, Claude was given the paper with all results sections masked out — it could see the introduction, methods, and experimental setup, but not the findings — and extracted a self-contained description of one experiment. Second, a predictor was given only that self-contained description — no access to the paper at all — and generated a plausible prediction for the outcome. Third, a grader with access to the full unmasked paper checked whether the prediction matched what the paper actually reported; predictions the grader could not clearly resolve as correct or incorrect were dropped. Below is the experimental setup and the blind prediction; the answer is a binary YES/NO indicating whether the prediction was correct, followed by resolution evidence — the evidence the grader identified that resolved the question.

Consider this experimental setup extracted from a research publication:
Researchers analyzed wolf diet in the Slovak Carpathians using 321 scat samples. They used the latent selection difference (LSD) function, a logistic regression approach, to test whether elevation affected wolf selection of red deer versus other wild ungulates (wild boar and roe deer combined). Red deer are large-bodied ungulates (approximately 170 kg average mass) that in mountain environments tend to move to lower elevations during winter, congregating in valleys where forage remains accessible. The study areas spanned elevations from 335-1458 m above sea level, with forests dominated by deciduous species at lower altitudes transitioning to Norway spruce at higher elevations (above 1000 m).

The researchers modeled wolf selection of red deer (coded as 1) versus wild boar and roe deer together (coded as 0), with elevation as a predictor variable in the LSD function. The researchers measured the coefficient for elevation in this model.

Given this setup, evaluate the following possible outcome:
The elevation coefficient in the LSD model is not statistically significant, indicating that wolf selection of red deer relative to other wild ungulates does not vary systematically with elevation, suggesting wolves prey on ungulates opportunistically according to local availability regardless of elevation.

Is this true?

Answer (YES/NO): NO